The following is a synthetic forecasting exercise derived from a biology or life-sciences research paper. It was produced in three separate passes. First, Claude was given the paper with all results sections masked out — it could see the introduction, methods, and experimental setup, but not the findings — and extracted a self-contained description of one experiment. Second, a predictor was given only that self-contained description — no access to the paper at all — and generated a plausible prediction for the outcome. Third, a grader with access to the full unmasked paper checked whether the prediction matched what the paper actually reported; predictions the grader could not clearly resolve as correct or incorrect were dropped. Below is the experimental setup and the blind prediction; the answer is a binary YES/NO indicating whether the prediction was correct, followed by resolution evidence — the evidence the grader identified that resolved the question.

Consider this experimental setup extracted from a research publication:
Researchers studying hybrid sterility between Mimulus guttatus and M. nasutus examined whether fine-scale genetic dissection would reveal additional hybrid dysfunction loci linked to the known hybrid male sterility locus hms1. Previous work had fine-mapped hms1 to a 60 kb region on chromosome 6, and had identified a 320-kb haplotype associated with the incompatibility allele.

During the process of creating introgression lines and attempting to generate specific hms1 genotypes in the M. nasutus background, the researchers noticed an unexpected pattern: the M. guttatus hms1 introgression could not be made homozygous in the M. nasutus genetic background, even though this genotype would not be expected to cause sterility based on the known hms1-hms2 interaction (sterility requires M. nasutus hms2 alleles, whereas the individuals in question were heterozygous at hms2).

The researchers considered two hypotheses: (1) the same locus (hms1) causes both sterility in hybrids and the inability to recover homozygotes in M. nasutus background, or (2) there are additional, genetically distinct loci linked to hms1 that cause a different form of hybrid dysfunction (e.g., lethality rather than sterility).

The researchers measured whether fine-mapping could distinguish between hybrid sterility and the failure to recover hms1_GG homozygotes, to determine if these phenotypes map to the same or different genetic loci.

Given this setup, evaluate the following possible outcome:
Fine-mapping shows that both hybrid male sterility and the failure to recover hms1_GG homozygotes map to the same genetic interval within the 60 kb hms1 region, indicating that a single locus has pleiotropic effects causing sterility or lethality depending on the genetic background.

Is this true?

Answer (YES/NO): NO